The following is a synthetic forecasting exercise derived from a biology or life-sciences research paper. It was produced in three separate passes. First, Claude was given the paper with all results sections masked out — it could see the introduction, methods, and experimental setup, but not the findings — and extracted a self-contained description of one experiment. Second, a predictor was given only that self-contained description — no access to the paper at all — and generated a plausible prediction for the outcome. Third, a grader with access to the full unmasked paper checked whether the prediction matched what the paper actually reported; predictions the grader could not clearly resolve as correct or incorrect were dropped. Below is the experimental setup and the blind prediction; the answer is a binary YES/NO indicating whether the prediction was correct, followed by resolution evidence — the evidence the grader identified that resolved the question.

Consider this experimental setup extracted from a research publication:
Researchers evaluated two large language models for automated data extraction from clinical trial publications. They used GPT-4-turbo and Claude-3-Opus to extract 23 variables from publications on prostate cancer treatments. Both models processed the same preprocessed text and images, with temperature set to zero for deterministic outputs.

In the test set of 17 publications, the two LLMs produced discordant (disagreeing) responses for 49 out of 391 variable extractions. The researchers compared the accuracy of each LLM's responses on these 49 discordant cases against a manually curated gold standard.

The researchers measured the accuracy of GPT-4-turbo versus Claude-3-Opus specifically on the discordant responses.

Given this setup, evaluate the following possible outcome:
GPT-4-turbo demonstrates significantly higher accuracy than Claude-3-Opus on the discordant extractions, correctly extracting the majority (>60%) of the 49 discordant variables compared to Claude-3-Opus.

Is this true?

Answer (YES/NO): NO